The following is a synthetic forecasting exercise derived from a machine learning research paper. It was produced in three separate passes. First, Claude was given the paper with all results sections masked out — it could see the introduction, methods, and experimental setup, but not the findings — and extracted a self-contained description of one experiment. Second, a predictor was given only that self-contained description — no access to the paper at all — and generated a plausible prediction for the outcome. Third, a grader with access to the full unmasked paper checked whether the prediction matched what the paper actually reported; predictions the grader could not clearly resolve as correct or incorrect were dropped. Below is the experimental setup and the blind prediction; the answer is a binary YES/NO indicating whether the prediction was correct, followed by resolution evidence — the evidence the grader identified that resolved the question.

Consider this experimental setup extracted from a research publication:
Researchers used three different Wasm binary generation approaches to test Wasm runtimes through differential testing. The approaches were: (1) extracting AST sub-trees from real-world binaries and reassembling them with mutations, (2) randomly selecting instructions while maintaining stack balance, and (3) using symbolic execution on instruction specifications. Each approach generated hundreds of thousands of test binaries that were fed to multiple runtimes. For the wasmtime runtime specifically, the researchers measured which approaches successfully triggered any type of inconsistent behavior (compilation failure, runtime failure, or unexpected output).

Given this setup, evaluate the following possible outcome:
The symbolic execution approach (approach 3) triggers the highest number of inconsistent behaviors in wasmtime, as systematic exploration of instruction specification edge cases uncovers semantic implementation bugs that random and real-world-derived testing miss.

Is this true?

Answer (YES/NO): NO